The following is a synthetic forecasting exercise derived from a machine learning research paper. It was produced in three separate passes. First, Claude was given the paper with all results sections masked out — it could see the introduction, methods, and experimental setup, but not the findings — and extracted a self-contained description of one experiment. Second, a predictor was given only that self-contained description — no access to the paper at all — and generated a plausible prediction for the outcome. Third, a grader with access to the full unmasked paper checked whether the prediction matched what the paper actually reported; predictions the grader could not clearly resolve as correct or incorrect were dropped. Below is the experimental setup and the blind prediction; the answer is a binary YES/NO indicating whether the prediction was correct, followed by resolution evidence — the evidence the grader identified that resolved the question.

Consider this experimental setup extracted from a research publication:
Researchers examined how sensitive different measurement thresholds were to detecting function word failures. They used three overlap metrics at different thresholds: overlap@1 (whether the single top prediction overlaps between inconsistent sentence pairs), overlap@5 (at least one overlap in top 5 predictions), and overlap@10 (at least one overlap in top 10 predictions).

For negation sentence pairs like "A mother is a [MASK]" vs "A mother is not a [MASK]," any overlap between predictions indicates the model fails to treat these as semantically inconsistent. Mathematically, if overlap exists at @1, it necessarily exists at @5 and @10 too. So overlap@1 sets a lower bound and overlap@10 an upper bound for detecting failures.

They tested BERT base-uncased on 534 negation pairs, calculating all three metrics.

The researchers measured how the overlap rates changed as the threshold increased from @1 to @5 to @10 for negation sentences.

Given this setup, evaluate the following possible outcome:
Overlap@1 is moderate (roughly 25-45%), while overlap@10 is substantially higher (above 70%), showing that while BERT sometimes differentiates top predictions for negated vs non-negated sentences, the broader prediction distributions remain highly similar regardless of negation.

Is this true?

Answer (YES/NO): NO